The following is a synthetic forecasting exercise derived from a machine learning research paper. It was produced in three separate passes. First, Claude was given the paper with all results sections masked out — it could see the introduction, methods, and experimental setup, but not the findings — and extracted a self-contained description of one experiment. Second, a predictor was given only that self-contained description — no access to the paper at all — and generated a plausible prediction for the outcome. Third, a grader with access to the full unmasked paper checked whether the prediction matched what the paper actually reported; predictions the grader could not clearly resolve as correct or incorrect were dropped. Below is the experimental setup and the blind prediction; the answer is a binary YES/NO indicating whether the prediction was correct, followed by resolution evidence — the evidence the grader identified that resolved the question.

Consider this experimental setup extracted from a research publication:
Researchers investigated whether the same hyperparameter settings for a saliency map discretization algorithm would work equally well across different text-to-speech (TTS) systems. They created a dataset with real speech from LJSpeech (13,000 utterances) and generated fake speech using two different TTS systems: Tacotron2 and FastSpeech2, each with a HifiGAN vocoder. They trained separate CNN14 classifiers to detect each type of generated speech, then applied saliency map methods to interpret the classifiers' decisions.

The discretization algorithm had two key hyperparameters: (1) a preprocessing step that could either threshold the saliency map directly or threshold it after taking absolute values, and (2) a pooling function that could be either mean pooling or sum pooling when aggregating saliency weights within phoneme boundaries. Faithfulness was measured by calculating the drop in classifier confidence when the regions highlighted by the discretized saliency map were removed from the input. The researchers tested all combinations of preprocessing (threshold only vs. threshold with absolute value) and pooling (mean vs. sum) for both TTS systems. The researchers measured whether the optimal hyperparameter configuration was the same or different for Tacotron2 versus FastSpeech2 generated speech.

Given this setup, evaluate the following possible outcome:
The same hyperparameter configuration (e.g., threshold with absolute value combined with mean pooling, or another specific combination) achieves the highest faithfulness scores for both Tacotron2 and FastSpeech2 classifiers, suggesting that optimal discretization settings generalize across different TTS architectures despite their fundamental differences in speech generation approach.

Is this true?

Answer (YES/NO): NO